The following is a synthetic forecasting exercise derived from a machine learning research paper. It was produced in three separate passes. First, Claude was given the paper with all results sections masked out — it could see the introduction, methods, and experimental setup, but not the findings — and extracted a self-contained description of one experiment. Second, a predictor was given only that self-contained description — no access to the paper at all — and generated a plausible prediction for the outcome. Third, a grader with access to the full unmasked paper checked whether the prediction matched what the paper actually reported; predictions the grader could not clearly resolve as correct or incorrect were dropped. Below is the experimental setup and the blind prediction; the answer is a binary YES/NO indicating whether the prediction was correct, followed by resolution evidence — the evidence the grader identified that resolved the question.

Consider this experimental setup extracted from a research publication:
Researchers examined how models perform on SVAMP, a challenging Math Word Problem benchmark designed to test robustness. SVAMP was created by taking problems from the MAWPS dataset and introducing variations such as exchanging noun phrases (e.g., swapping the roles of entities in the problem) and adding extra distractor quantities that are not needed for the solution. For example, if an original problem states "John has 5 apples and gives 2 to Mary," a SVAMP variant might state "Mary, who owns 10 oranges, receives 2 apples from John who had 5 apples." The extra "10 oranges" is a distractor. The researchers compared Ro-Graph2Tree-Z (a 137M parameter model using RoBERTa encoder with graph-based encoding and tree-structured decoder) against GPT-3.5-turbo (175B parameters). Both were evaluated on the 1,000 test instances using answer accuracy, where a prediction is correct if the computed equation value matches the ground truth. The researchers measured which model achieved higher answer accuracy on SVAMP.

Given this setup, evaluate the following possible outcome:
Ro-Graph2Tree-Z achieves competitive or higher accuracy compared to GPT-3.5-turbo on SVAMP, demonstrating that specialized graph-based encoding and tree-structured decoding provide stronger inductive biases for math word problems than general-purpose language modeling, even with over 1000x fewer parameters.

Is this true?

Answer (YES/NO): NO